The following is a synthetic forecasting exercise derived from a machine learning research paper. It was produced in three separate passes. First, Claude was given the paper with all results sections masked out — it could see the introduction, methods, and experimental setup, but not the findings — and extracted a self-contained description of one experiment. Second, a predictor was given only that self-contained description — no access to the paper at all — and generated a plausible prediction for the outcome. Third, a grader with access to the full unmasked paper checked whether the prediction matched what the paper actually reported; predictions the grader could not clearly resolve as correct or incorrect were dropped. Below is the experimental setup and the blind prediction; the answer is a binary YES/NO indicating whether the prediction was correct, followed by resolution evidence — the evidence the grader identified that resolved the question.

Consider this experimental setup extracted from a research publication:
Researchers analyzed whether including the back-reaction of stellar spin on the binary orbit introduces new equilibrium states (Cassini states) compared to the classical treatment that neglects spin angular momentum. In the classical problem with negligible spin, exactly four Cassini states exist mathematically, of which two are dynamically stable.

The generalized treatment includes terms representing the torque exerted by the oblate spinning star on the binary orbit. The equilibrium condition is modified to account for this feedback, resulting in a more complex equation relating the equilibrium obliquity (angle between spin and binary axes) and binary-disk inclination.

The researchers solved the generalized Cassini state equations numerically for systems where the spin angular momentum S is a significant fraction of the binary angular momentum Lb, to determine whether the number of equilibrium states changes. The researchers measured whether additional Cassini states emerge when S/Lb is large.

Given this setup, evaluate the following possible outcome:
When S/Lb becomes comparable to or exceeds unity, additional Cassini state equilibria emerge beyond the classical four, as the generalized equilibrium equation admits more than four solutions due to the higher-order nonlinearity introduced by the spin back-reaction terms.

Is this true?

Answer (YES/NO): YES